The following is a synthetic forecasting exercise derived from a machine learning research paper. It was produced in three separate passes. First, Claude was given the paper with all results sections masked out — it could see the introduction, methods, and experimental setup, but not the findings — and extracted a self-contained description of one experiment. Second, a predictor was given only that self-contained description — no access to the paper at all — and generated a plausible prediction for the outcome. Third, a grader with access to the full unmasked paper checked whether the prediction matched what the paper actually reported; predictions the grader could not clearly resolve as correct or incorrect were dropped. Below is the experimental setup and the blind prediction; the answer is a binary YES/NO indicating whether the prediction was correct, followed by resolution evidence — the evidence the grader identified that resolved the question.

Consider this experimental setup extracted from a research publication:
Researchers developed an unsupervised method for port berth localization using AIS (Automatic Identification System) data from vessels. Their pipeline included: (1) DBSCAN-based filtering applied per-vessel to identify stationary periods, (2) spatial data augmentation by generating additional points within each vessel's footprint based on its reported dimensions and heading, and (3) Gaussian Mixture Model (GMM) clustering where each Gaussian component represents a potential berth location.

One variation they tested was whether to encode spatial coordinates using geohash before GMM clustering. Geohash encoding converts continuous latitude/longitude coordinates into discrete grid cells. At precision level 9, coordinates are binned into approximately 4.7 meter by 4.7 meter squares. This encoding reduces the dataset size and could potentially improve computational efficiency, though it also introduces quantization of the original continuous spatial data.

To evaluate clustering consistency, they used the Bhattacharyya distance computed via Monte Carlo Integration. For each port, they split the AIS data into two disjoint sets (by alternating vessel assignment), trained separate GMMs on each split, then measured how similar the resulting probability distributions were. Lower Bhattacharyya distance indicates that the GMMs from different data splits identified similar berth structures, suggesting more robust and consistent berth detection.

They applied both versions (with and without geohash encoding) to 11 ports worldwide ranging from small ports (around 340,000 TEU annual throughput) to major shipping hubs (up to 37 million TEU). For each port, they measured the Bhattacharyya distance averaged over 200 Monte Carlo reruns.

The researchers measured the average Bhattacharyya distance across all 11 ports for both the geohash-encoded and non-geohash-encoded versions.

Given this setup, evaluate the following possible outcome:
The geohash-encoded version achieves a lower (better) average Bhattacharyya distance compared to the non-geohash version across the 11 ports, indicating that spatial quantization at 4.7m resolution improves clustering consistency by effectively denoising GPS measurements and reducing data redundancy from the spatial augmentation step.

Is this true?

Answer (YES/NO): YES